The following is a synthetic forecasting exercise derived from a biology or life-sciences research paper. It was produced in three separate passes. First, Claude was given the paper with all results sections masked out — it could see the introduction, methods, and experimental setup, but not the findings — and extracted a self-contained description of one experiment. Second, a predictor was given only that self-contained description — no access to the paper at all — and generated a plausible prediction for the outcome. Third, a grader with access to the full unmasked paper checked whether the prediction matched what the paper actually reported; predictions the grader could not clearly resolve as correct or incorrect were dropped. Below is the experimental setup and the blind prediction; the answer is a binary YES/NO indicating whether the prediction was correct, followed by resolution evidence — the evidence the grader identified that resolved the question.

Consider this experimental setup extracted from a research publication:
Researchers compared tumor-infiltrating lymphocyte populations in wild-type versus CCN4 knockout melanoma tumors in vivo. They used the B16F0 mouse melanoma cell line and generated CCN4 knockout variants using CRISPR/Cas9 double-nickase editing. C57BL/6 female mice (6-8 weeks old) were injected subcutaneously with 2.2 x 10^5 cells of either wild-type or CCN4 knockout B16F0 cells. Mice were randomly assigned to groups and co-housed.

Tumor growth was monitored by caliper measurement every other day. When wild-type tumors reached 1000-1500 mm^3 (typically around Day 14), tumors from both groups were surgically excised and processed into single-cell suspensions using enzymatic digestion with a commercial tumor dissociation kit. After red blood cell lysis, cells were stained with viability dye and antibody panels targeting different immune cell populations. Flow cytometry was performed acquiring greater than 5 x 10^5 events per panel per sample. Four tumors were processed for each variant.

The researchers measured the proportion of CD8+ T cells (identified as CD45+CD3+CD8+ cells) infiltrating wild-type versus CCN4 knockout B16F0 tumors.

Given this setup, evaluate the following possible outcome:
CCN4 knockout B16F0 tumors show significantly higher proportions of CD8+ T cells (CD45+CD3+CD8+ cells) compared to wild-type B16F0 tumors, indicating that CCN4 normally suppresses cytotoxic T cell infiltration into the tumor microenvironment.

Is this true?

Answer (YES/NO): NO